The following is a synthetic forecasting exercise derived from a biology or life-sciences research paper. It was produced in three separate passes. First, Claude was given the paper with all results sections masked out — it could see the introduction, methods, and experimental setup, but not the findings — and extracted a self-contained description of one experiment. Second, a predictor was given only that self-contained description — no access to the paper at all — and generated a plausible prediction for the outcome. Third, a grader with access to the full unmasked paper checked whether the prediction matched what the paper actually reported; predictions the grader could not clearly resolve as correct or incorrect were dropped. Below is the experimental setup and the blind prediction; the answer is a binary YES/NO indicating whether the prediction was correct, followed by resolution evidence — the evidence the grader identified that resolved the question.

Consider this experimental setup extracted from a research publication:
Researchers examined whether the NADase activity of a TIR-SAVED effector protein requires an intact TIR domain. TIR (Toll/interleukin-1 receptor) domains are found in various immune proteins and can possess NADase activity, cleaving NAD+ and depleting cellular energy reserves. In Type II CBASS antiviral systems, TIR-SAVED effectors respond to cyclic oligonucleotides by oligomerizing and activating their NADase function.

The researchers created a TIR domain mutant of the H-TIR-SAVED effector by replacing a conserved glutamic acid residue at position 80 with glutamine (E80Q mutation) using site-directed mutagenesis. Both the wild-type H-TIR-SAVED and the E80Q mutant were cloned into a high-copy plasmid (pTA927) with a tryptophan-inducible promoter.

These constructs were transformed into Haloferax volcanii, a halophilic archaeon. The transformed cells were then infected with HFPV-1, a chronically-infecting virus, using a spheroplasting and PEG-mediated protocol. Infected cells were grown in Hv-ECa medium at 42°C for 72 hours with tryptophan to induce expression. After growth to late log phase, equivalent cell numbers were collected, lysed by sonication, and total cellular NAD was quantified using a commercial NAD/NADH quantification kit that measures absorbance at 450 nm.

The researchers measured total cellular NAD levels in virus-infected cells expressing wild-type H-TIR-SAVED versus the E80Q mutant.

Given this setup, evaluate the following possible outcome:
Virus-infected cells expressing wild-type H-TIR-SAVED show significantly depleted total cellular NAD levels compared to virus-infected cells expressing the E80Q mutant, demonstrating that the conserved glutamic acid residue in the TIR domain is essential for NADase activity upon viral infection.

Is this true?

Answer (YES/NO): YES